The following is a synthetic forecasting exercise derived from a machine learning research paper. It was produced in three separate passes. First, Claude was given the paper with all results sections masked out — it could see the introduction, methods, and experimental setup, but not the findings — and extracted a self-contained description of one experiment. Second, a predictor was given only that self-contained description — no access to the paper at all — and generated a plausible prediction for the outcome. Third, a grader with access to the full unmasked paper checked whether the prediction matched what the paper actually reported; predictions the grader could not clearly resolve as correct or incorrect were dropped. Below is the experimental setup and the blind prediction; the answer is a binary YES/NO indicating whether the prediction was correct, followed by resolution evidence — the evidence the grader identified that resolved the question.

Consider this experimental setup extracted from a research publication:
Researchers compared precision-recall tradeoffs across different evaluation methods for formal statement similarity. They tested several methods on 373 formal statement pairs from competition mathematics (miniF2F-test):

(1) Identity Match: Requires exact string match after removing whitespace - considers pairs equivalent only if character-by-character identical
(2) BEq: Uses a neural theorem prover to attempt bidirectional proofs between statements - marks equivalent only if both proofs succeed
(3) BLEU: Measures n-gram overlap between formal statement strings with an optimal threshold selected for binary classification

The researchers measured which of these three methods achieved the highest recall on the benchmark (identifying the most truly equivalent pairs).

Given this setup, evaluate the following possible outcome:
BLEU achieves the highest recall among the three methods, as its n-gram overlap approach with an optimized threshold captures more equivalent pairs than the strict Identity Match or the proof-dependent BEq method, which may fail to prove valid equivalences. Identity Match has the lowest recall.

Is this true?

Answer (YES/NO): YES